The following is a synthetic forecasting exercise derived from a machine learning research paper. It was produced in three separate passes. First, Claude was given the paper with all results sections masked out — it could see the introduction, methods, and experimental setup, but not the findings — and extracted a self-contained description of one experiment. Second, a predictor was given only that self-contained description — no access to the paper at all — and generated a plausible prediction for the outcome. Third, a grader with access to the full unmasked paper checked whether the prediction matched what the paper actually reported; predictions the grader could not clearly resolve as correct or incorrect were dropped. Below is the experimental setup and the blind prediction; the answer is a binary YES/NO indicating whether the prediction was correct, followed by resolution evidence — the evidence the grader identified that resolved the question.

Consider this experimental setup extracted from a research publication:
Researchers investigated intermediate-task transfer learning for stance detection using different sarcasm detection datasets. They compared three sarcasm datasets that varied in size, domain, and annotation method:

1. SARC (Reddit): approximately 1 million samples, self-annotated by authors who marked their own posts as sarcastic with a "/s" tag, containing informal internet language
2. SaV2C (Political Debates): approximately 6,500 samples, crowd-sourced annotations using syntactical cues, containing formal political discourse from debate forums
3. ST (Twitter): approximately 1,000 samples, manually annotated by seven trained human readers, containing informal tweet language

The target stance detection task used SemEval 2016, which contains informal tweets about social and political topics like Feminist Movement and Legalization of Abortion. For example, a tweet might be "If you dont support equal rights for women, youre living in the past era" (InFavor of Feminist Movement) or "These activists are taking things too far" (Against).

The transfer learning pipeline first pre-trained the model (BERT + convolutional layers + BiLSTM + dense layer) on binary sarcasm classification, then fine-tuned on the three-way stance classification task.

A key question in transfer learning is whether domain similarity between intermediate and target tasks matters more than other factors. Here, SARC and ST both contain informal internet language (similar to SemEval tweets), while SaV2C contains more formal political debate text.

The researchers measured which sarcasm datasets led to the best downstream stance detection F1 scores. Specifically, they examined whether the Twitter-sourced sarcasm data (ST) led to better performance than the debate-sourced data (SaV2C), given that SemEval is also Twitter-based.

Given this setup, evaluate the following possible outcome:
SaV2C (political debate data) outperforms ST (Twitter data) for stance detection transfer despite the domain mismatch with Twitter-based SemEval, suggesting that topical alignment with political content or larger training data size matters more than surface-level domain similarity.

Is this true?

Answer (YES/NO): NO